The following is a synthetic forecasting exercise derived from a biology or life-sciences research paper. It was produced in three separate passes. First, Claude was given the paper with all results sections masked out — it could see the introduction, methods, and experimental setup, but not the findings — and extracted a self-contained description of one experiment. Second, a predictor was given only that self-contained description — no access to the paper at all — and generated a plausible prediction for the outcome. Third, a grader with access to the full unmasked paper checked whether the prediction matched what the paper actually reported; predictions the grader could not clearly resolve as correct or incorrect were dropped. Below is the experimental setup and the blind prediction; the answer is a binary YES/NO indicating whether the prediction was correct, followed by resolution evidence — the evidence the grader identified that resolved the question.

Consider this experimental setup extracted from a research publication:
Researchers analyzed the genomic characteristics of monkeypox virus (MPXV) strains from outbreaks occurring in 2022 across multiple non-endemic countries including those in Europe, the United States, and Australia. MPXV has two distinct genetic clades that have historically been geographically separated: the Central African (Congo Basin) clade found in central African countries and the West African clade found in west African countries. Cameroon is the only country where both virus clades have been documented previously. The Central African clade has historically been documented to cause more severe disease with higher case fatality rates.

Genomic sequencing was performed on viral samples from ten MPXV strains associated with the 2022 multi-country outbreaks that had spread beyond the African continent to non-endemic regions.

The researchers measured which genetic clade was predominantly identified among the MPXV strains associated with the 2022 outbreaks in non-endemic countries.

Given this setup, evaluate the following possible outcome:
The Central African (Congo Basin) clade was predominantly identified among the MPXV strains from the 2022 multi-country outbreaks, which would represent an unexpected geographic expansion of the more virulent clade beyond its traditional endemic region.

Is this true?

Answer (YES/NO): NO